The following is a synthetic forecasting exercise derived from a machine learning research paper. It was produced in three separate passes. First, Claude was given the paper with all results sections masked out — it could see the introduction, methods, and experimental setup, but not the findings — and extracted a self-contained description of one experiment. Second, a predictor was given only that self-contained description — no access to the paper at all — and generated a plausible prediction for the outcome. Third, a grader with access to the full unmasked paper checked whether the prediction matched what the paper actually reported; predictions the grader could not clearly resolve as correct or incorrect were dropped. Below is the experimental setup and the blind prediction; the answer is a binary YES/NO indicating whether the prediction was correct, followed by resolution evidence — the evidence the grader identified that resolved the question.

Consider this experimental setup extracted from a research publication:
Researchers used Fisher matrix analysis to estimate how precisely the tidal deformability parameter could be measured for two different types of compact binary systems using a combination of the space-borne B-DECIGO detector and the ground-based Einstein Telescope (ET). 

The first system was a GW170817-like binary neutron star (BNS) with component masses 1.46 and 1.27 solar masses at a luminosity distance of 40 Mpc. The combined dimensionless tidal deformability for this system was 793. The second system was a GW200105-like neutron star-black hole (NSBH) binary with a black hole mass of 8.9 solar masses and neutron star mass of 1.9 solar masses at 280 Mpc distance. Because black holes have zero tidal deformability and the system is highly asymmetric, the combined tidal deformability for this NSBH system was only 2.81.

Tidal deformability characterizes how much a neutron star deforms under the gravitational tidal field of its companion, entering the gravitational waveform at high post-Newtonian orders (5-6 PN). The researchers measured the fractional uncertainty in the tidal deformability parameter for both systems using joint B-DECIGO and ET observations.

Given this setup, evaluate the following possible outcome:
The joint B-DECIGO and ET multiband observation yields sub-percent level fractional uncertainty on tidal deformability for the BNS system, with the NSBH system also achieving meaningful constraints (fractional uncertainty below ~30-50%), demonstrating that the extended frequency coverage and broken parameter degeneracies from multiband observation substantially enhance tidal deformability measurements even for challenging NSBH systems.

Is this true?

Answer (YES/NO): NO